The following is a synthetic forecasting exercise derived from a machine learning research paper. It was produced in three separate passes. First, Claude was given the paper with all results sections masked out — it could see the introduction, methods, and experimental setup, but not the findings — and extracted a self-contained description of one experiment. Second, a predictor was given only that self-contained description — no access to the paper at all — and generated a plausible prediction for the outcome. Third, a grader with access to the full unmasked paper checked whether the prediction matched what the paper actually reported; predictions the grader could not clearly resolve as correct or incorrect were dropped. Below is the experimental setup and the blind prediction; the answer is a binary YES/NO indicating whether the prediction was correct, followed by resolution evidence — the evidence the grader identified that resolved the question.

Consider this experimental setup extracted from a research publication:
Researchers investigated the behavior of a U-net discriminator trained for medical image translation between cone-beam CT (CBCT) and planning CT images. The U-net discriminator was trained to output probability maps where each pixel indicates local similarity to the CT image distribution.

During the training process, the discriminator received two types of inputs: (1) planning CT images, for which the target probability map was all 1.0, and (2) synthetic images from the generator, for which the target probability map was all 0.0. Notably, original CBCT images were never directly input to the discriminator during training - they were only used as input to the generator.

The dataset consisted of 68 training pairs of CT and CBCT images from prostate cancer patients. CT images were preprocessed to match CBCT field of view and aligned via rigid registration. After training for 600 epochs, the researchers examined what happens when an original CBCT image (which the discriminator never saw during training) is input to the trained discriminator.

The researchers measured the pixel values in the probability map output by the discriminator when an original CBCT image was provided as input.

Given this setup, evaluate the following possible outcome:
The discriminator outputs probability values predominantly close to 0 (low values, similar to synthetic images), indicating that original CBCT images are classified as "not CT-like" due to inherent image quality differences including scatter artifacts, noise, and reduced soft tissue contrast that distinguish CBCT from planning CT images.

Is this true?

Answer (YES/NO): YES